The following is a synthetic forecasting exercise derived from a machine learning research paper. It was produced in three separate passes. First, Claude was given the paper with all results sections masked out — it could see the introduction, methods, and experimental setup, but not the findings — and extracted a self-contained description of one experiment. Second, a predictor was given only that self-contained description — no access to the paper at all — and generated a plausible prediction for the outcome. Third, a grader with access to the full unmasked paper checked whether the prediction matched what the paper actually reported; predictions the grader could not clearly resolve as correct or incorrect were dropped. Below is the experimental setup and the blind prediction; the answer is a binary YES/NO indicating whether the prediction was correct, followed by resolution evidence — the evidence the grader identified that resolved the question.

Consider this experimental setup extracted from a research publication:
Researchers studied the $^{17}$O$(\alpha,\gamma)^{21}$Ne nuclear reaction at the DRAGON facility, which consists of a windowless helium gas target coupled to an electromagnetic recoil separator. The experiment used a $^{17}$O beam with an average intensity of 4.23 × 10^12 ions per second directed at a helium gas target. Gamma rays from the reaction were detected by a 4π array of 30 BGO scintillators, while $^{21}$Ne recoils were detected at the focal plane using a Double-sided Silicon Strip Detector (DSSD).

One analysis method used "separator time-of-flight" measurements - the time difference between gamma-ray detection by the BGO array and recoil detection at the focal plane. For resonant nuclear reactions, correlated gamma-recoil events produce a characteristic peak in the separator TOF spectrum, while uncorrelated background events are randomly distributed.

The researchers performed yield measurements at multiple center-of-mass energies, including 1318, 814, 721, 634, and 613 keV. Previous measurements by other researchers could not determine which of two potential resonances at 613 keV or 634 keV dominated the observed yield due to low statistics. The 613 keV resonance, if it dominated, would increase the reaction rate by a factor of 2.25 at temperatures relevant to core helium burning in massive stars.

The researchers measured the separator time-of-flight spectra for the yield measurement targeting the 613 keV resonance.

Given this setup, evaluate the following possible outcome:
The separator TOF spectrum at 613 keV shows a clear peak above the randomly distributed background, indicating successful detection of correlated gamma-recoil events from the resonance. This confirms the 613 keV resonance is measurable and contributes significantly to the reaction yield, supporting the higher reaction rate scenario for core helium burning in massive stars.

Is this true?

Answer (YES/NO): NO